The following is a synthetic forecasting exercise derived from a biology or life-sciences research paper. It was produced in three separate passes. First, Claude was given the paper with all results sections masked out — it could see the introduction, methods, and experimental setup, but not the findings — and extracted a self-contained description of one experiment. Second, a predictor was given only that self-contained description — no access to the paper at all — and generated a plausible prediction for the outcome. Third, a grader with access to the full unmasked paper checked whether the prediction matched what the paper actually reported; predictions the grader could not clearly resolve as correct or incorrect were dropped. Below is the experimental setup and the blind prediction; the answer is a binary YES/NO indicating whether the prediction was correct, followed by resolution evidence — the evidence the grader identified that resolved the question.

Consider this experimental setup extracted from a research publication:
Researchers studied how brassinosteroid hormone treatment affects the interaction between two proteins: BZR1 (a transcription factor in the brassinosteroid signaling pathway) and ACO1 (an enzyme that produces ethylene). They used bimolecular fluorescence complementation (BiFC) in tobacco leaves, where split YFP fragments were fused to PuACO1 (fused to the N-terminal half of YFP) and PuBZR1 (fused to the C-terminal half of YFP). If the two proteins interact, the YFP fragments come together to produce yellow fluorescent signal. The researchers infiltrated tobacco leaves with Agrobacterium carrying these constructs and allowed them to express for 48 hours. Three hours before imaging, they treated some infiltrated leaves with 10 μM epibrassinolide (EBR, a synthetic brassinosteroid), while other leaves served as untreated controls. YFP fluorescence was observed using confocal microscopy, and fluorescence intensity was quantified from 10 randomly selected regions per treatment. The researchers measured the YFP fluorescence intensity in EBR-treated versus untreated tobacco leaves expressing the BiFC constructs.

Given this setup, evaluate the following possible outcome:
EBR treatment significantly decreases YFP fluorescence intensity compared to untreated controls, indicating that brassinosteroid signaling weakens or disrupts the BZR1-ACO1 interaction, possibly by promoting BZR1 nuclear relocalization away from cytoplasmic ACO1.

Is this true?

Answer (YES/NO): NO